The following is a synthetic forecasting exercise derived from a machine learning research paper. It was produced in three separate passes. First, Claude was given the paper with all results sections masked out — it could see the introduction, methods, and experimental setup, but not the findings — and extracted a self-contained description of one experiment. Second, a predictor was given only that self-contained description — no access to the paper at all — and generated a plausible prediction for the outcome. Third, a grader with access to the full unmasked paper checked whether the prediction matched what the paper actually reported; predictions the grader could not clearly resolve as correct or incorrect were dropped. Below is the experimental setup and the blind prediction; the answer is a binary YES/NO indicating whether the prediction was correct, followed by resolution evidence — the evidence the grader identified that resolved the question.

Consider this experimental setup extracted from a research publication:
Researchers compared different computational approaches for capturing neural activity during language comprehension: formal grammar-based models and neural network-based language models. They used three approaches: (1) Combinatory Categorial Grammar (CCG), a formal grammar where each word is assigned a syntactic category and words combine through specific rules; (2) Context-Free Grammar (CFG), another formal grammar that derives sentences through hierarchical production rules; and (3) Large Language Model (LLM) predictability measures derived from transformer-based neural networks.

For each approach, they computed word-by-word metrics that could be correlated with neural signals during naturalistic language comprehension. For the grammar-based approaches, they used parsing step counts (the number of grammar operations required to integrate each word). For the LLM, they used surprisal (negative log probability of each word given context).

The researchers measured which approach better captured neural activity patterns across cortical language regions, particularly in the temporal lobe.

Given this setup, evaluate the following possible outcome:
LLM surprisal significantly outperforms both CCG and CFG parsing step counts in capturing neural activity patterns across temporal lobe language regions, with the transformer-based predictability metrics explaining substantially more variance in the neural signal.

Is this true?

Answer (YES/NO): NO